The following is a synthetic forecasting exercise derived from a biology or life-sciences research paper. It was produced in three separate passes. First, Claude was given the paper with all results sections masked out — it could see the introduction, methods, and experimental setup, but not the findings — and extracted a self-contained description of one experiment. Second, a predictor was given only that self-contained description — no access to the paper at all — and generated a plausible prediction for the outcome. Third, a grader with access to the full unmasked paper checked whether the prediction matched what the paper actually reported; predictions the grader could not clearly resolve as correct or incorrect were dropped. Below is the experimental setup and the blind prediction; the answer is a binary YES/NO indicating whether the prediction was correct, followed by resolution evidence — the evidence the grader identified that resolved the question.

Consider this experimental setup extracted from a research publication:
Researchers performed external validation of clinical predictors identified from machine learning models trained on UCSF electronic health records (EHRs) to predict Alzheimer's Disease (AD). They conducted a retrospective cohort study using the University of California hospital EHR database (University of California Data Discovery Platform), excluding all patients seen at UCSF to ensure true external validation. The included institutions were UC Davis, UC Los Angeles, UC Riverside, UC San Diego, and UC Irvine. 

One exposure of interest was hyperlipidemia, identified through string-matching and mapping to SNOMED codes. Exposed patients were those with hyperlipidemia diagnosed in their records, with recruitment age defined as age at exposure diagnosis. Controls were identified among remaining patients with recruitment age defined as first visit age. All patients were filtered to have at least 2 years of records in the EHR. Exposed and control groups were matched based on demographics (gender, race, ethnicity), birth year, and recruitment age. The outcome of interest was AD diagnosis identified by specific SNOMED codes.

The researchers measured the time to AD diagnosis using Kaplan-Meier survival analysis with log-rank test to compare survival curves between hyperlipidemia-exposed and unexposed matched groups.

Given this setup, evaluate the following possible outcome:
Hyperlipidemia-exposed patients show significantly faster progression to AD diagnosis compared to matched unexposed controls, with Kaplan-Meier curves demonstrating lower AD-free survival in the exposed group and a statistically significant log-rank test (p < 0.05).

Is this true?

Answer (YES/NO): YES